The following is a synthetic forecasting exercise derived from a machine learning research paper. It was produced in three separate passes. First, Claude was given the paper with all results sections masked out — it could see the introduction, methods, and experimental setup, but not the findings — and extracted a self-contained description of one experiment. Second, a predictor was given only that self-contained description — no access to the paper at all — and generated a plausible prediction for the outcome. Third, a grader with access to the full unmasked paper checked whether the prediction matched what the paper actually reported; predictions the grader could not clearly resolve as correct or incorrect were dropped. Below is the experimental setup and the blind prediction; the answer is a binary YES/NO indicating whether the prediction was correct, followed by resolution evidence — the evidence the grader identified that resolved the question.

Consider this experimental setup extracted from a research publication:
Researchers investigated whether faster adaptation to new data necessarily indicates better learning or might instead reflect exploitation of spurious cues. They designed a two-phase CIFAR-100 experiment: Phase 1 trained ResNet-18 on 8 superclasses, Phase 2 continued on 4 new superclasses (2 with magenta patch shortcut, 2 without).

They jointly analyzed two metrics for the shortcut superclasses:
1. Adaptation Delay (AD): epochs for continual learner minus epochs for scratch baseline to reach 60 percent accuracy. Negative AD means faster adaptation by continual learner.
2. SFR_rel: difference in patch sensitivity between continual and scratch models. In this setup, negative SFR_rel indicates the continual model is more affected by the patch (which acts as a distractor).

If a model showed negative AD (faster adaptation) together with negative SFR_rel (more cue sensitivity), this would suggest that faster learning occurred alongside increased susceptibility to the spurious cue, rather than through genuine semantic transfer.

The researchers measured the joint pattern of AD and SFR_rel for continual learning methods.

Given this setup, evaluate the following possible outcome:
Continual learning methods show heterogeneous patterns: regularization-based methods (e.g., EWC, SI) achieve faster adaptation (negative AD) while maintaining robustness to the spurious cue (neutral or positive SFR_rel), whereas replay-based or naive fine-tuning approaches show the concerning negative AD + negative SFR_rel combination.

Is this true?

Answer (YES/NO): NO